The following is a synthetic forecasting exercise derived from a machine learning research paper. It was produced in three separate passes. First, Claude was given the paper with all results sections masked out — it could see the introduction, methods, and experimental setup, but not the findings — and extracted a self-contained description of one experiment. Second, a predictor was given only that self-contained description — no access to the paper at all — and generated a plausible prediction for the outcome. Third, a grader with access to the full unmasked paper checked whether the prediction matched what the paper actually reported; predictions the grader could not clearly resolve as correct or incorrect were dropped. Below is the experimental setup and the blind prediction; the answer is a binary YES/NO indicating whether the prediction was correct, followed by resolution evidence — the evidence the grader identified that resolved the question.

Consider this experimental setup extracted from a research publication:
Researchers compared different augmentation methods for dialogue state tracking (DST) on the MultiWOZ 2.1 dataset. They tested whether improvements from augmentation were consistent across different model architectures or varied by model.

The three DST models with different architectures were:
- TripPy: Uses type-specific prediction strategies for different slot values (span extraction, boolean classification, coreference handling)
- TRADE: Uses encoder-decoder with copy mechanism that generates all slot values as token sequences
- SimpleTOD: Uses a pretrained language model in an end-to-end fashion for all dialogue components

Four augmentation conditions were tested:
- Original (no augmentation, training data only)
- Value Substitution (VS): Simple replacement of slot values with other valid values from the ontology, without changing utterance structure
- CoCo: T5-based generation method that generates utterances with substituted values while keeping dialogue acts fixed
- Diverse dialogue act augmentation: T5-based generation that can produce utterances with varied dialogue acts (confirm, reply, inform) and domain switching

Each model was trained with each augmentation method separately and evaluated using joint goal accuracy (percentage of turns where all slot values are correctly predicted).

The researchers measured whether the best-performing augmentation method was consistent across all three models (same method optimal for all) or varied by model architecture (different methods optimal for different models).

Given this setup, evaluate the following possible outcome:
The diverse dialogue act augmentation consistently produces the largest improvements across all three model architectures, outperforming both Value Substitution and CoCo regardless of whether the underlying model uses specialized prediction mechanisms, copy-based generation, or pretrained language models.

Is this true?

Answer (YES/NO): NO